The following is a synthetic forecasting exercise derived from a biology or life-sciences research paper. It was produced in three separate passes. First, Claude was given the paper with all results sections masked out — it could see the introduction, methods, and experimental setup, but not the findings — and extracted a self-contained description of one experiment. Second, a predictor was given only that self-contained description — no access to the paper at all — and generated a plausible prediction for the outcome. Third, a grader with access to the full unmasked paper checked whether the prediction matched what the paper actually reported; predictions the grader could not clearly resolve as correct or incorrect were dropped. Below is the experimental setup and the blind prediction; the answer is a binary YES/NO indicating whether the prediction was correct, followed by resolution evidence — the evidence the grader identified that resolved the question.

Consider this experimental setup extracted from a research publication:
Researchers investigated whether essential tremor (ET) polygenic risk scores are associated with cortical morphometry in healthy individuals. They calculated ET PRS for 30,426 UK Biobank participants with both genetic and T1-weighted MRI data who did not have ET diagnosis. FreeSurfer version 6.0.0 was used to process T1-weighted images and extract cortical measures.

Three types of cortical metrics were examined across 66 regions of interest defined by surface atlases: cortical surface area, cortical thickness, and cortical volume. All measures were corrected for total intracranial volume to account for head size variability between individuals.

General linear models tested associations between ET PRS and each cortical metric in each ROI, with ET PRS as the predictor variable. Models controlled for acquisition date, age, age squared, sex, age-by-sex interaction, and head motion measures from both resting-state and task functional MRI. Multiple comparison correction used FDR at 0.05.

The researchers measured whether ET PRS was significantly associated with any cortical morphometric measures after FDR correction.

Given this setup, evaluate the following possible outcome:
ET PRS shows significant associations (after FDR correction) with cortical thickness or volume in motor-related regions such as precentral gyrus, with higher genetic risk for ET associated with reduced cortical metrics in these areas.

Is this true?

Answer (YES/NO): NO